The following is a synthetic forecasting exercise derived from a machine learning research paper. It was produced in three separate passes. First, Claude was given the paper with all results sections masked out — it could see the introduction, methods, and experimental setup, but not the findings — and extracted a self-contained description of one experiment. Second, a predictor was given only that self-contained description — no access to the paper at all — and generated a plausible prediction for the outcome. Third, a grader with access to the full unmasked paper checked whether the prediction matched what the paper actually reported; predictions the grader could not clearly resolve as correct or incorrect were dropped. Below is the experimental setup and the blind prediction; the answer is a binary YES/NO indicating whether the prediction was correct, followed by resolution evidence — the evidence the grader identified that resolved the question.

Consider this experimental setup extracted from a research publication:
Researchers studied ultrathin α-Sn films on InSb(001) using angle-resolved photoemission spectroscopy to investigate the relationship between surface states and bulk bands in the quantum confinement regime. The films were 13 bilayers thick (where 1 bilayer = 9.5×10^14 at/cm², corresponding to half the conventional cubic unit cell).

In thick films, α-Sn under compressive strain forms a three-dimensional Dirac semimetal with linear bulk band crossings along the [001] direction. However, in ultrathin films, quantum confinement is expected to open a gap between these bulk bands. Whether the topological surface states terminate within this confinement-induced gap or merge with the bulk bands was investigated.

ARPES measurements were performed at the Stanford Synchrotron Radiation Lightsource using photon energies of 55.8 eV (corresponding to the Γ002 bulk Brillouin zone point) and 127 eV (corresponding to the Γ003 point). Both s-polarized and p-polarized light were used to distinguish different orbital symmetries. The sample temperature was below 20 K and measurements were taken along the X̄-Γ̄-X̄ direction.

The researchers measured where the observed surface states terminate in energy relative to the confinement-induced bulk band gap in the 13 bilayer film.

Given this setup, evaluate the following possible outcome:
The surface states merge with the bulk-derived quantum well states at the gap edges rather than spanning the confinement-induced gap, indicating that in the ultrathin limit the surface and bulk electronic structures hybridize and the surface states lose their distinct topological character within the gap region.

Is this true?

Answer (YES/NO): NO